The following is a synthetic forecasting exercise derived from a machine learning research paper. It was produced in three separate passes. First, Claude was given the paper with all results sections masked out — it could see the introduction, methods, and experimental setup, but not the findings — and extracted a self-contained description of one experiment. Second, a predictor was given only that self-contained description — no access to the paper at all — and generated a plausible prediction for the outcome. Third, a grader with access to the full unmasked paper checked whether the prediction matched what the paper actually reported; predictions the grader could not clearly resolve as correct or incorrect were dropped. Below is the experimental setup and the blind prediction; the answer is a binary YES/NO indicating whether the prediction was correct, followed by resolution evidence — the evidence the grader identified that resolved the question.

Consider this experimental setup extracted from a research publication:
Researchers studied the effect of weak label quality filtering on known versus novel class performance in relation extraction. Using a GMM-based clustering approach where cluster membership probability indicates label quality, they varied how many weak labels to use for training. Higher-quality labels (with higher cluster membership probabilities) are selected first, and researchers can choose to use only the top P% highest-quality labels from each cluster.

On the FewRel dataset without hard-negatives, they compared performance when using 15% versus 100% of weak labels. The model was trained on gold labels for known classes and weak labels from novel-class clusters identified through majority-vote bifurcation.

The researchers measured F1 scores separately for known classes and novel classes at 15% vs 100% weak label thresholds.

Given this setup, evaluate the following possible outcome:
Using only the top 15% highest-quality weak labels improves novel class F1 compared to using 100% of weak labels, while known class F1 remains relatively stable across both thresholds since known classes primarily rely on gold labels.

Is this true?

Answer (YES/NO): NO